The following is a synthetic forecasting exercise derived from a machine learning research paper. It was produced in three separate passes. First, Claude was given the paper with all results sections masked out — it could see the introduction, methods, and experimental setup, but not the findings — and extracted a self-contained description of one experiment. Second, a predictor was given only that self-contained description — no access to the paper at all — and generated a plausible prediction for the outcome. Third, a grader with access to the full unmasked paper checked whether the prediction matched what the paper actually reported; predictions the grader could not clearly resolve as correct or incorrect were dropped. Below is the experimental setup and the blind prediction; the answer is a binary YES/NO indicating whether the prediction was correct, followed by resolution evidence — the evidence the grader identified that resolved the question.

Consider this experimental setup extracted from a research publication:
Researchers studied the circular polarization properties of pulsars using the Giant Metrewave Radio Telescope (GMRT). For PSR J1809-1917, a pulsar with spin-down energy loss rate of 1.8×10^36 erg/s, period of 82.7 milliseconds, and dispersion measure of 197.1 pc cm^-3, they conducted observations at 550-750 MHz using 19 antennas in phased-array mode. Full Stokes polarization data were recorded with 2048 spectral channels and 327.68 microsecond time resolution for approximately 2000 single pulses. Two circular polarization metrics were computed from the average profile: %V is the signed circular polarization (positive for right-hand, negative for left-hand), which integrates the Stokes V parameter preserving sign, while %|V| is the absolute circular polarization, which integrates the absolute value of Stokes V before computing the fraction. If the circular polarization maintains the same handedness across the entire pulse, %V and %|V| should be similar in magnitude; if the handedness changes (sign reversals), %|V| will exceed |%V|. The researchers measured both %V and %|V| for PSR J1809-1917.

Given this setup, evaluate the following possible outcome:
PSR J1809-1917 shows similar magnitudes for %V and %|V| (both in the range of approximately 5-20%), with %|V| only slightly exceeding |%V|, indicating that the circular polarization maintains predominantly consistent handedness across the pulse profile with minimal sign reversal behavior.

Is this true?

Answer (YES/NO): NO